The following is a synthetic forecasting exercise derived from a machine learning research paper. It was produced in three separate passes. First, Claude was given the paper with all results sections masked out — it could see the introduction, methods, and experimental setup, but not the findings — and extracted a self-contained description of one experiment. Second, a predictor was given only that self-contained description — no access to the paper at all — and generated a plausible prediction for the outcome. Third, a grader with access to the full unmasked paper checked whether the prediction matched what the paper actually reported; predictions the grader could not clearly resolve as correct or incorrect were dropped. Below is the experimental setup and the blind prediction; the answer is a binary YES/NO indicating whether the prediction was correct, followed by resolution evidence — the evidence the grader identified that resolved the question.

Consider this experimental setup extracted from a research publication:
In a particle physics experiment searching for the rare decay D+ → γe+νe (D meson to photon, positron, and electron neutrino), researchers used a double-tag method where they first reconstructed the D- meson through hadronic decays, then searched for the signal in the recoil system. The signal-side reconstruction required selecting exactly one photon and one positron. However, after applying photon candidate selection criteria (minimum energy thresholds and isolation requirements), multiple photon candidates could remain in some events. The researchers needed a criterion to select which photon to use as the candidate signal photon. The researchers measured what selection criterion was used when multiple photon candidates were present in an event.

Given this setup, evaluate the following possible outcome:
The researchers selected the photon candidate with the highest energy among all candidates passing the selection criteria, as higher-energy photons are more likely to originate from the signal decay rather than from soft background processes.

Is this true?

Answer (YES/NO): YES